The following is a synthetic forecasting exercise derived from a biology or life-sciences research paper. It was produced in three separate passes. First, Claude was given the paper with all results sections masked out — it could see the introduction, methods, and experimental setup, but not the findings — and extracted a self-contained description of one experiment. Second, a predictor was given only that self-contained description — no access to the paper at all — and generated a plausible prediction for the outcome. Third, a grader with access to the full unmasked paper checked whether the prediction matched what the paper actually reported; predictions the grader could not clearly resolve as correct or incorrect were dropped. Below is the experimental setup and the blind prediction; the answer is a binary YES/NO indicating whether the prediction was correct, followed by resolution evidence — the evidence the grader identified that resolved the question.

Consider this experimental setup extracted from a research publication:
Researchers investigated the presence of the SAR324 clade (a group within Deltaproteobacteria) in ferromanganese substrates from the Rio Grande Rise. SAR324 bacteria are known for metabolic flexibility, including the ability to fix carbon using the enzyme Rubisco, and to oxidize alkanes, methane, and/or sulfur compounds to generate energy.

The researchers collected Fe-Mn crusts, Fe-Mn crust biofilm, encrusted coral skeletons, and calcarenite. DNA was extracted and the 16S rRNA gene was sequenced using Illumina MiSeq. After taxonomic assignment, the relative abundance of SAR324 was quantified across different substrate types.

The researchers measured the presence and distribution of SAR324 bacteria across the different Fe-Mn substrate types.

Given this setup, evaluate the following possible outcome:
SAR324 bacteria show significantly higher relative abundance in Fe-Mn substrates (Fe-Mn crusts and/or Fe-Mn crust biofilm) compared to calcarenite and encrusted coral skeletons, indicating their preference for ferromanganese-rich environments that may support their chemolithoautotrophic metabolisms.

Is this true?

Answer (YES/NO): YES